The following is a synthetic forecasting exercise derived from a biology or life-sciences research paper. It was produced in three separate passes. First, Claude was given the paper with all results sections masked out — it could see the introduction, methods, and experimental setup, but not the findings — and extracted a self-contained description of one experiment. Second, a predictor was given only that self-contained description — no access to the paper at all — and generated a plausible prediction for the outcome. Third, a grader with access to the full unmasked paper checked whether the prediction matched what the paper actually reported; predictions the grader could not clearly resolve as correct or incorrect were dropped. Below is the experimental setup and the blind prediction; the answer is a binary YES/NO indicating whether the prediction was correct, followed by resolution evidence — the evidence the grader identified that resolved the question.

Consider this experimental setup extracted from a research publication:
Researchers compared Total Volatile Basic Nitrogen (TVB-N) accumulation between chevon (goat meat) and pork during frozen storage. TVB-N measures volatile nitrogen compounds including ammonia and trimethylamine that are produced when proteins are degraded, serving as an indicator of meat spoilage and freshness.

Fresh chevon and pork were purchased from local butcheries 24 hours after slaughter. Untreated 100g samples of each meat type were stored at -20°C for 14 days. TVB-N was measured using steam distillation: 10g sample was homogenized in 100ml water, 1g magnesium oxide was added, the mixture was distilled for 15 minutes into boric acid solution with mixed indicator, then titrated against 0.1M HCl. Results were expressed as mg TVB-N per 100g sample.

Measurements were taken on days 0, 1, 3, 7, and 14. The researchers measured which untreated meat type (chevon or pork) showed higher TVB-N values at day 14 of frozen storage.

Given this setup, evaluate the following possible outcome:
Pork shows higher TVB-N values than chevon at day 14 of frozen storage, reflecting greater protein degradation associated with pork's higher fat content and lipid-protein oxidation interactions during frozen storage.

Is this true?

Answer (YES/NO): NO